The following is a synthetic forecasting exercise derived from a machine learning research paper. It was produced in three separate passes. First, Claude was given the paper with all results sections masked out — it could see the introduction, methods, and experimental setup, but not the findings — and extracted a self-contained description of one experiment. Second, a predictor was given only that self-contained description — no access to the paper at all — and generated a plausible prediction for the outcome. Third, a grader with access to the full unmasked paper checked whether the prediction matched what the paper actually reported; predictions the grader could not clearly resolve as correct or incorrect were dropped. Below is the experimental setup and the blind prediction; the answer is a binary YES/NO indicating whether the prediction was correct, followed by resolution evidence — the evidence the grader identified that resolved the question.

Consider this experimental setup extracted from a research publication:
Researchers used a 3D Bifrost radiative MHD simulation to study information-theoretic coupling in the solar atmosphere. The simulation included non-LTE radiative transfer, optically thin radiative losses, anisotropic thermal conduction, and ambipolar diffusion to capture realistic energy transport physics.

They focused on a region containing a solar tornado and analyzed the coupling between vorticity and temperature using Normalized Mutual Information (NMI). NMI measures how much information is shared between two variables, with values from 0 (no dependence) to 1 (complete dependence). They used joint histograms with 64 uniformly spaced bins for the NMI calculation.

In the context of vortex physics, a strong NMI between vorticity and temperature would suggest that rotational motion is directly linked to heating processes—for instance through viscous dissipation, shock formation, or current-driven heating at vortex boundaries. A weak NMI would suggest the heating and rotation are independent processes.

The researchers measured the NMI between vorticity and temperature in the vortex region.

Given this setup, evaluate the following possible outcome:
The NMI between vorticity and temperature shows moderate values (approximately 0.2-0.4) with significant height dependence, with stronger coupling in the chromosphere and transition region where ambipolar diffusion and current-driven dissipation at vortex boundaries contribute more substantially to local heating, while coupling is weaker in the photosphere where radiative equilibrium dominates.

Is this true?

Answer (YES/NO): NO